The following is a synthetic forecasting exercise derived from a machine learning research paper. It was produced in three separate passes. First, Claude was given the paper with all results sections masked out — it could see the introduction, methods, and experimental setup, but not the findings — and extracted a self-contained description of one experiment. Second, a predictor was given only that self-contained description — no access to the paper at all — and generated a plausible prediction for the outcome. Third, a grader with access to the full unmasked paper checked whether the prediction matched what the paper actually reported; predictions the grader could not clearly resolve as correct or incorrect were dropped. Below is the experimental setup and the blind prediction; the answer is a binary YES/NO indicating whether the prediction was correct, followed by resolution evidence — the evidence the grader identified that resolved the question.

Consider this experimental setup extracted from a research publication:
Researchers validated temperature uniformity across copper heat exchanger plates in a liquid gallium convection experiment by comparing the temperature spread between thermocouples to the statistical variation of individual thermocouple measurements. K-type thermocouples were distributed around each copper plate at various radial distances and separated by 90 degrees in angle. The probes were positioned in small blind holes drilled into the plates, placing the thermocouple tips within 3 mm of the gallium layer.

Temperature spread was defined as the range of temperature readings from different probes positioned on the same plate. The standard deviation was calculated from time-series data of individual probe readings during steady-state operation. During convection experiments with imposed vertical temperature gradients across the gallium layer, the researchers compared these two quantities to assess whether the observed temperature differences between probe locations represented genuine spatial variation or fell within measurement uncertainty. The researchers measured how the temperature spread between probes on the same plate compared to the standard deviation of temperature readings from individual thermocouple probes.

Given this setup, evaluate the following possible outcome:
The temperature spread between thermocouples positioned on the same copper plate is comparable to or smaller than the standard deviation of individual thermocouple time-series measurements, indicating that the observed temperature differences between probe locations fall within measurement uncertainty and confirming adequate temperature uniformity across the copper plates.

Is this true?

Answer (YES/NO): NO